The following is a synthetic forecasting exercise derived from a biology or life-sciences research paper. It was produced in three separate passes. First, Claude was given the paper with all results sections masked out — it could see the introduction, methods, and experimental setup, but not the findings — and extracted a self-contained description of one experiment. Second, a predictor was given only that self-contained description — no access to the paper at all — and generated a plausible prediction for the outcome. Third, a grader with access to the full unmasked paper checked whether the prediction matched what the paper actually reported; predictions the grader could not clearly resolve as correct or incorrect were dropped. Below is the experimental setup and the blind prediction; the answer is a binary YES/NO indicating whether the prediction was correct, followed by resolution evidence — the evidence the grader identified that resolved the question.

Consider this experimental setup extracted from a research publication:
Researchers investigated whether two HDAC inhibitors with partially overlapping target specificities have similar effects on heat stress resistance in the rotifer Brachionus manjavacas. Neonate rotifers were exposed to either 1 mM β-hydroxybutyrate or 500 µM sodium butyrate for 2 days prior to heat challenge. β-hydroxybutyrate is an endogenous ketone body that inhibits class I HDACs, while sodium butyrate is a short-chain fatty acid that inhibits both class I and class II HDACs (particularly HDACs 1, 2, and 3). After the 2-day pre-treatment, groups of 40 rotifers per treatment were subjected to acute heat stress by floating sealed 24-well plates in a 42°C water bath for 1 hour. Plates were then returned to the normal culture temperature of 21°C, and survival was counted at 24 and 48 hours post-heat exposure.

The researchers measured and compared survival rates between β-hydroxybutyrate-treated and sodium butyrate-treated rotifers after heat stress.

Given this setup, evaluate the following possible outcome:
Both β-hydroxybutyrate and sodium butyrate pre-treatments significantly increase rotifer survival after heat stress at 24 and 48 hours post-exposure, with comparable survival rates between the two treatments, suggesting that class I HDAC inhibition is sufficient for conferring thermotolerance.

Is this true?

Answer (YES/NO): NO